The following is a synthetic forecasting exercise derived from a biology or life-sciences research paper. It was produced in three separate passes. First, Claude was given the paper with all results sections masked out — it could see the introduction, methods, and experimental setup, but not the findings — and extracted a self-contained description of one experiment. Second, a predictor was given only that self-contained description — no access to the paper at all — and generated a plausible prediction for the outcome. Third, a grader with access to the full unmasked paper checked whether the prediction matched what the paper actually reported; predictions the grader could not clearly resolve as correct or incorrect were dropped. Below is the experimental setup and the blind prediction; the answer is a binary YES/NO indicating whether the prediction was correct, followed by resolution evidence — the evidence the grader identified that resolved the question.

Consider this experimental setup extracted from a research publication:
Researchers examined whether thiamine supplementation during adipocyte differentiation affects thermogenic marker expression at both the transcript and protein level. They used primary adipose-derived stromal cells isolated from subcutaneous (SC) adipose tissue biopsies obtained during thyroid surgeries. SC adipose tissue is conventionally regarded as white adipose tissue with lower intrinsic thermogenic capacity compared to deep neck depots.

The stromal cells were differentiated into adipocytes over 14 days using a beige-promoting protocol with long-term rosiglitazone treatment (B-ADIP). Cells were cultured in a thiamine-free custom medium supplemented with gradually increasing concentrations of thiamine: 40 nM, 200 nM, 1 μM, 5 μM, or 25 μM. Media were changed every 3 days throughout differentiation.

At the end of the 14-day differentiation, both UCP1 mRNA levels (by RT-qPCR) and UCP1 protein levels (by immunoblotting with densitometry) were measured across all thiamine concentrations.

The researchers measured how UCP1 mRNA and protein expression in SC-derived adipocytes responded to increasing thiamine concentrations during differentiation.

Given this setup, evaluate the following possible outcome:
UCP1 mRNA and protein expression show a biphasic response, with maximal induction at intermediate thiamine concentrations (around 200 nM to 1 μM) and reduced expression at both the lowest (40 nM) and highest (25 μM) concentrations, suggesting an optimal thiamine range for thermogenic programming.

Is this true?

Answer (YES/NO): NO